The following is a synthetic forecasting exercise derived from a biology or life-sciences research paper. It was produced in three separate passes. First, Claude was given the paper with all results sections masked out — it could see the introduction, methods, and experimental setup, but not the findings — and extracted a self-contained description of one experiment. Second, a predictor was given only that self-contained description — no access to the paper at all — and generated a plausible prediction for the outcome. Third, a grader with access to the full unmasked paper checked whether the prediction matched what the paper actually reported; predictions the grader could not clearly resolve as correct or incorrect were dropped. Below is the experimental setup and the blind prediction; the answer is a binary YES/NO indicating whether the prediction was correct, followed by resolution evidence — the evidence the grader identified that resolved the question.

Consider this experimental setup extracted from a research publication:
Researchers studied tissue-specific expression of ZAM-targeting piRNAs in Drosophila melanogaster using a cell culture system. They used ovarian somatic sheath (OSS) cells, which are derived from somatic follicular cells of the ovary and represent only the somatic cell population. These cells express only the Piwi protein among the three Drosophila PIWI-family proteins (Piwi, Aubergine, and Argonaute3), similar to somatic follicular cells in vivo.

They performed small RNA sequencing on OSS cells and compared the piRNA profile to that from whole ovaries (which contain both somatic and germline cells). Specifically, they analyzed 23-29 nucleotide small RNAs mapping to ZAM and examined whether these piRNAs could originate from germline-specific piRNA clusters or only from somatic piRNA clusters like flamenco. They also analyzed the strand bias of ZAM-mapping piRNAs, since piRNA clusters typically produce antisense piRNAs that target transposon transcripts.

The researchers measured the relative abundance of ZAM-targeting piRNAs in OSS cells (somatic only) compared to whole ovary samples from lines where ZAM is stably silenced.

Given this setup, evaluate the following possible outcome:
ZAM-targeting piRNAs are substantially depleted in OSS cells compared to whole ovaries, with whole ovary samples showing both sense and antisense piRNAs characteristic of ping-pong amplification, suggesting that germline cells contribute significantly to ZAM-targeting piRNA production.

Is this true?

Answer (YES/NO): NO